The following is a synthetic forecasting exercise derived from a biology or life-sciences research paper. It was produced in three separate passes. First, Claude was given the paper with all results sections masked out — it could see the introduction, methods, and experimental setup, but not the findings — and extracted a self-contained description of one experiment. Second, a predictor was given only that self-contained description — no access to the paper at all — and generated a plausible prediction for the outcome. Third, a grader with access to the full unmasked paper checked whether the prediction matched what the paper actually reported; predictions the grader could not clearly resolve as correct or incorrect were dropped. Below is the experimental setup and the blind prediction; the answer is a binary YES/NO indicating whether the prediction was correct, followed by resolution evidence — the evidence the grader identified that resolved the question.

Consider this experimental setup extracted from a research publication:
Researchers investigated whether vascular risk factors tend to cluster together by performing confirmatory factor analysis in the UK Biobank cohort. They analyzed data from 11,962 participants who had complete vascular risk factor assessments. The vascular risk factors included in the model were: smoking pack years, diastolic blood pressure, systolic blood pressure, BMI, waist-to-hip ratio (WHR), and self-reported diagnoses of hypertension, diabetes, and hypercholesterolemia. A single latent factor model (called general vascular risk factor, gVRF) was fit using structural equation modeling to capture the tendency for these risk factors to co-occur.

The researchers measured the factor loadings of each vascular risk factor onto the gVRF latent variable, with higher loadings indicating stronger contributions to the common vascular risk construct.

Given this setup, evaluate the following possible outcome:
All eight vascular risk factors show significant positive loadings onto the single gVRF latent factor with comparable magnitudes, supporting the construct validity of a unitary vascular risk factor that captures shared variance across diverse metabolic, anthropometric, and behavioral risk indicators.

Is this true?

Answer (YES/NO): NO